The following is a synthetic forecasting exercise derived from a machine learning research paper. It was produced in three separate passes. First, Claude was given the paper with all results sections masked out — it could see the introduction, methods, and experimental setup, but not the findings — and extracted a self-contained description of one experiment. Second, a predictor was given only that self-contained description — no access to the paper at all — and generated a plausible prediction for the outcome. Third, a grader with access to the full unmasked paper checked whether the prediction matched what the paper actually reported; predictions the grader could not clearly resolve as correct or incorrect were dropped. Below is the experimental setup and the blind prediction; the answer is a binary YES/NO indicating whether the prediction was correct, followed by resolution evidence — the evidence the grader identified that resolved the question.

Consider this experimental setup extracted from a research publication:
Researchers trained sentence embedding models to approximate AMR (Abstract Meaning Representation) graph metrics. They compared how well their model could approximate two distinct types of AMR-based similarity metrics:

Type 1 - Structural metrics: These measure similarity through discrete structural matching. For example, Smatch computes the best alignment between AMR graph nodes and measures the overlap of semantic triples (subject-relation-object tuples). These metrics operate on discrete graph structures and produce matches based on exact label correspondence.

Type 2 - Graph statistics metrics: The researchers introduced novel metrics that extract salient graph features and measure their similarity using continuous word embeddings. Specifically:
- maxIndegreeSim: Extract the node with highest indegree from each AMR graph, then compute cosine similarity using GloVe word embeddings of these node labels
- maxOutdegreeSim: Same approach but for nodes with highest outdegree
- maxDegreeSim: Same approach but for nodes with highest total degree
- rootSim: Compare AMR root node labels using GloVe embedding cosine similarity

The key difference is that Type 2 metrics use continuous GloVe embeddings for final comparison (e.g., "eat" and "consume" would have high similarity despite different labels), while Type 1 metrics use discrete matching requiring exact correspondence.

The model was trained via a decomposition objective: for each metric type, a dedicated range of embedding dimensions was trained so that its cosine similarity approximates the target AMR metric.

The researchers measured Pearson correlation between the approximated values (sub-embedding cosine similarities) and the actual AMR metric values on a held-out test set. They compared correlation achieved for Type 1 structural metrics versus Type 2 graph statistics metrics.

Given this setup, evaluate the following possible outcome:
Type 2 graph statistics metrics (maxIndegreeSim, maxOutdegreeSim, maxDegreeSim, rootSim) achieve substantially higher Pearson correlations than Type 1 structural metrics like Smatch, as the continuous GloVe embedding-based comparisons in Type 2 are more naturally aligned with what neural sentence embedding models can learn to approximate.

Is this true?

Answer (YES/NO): NO